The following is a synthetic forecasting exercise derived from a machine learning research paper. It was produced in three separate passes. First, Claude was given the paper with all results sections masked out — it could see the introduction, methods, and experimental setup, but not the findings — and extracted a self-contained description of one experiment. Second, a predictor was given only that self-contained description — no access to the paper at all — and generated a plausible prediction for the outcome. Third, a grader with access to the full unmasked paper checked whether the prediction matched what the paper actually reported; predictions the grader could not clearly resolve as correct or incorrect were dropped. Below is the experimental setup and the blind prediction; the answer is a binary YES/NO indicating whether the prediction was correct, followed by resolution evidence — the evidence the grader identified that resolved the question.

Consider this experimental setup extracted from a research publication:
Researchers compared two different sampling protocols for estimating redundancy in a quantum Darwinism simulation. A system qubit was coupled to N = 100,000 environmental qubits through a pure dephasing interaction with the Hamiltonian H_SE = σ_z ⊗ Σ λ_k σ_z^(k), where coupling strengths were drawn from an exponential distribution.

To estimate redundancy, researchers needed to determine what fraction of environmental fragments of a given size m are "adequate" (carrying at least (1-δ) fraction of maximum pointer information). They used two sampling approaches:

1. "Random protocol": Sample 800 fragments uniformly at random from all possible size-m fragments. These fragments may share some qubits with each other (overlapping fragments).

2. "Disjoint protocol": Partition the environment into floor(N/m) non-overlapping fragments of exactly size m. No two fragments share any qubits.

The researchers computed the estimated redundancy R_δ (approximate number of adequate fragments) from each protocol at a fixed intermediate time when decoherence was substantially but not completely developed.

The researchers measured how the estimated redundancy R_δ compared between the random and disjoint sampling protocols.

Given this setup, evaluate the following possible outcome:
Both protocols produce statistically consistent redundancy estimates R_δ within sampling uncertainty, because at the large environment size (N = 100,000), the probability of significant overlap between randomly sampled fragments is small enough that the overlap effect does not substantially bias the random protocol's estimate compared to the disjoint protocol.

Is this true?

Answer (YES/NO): NO